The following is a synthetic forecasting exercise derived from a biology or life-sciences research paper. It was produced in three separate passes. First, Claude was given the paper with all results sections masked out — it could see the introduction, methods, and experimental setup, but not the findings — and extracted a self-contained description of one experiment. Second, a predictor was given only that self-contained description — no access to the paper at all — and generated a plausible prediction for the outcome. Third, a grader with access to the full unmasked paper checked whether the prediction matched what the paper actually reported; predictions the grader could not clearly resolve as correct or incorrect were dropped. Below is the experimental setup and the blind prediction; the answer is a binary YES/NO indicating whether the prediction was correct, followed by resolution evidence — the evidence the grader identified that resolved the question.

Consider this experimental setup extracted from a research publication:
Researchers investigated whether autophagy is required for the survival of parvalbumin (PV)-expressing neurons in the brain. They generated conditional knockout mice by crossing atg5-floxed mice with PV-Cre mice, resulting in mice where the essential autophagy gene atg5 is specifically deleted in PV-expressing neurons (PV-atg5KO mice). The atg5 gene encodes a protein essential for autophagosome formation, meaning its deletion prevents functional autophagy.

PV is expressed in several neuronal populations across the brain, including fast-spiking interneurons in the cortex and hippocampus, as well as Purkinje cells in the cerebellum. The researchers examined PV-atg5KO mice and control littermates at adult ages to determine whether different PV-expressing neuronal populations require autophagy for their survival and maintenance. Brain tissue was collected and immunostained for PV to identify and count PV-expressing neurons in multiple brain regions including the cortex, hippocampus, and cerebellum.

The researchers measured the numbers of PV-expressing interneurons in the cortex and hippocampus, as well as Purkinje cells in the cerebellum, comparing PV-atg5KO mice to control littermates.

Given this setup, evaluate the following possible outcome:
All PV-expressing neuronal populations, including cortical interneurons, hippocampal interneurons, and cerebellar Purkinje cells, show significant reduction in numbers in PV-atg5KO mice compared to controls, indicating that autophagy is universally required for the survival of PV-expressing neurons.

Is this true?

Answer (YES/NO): NO